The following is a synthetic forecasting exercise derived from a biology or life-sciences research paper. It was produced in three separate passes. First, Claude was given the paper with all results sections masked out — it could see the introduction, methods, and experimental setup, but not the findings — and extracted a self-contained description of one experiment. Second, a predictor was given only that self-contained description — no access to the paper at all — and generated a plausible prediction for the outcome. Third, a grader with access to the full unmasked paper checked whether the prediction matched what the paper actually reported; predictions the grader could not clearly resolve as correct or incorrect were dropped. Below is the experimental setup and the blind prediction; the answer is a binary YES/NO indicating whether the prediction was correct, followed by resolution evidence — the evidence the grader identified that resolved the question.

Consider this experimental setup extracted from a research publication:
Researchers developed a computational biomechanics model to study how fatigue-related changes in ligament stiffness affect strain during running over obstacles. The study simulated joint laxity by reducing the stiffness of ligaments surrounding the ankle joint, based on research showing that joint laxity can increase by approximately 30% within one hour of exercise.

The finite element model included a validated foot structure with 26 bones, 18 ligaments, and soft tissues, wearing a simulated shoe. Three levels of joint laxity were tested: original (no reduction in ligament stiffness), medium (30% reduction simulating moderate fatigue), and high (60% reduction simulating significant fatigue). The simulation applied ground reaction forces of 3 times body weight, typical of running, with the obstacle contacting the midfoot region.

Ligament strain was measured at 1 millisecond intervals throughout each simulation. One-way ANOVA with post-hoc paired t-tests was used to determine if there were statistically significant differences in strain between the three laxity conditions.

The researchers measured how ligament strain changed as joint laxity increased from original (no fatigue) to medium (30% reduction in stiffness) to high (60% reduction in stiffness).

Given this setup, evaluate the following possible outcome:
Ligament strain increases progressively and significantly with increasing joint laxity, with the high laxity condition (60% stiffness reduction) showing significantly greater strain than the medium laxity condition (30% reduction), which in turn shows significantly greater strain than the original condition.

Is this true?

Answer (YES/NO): NO